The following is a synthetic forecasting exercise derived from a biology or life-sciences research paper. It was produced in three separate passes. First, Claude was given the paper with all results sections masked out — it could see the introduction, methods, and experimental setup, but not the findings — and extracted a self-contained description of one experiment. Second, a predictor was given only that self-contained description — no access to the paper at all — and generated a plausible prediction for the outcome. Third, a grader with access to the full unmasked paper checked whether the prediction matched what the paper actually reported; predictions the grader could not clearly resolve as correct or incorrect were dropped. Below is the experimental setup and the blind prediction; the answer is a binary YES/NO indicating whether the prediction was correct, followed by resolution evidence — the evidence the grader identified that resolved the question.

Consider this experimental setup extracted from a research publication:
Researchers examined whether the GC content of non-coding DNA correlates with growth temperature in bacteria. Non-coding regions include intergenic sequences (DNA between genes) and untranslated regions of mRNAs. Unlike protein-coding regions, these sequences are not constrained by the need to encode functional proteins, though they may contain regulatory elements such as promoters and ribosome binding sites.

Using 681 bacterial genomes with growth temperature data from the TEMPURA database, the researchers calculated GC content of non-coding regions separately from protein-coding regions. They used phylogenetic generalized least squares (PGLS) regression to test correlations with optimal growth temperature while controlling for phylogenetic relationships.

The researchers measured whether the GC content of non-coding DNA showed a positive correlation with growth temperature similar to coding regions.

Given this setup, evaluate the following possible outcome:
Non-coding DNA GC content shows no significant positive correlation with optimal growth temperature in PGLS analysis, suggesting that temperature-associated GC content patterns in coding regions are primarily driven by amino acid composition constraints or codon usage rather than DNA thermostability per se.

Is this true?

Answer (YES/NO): NO